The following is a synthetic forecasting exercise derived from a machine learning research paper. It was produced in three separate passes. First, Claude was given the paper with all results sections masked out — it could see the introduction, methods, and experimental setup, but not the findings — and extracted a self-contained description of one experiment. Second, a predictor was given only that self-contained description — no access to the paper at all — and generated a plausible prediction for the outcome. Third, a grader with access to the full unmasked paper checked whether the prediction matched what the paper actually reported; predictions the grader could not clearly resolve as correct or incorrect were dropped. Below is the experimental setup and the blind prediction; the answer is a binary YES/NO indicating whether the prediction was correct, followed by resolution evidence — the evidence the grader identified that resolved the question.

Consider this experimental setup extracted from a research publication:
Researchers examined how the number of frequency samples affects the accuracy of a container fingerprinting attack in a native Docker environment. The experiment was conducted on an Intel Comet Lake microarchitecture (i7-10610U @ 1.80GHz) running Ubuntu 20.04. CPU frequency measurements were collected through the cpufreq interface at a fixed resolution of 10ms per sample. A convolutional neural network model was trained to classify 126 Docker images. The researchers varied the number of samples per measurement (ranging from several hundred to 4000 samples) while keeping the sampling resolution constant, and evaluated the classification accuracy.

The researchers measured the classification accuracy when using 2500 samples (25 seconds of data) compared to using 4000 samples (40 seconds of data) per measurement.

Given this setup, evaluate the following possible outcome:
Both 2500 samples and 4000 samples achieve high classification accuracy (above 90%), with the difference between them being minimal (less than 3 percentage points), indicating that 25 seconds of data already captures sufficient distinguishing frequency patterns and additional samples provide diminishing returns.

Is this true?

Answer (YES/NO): NO